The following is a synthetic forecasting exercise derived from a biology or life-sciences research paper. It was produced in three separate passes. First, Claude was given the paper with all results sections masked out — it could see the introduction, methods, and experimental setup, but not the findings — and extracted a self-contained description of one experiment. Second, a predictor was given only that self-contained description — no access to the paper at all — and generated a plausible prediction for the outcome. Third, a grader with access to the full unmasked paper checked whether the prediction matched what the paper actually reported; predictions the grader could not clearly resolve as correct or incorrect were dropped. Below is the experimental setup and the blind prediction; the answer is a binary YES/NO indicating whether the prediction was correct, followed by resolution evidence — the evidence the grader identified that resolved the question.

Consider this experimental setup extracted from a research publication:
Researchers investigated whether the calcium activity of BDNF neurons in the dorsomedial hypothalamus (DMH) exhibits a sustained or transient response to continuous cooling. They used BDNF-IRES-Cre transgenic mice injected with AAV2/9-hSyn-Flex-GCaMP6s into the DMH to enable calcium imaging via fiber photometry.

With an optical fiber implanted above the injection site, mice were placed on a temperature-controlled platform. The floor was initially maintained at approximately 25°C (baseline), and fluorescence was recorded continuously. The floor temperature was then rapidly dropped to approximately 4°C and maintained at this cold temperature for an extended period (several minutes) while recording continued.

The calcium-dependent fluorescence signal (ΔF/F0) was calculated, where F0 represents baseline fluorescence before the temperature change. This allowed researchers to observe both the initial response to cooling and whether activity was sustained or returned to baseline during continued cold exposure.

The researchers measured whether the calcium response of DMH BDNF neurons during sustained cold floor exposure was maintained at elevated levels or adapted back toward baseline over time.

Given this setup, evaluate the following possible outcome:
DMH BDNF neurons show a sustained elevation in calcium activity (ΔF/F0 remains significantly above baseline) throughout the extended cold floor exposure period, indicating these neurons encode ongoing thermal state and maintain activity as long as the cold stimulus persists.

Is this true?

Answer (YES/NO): NO